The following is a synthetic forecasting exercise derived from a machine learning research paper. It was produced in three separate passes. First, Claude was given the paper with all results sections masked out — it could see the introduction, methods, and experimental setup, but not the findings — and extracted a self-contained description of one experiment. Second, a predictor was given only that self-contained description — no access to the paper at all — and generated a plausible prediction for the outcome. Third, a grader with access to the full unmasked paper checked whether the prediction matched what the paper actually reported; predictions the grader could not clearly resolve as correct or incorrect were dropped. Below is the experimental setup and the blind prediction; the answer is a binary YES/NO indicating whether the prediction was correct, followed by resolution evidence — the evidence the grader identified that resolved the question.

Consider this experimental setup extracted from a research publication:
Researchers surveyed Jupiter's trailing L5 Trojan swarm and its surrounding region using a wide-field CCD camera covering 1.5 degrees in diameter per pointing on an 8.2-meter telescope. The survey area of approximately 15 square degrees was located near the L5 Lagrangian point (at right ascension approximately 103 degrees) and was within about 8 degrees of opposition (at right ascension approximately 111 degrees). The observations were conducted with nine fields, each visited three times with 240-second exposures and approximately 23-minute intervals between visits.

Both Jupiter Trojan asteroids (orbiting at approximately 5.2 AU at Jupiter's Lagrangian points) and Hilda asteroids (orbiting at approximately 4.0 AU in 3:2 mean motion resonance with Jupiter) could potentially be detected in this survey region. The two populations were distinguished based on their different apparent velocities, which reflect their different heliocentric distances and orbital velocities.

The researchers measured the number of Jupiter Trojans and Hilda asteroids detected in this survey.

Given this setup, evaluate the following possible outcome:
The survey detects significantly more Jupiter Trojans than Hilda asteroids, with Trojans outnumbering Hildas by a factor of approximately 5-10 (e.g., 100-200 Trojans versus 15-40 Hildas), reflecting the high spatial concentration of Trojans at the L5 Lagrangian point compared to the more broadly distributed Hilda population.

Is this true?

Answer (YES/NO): NO